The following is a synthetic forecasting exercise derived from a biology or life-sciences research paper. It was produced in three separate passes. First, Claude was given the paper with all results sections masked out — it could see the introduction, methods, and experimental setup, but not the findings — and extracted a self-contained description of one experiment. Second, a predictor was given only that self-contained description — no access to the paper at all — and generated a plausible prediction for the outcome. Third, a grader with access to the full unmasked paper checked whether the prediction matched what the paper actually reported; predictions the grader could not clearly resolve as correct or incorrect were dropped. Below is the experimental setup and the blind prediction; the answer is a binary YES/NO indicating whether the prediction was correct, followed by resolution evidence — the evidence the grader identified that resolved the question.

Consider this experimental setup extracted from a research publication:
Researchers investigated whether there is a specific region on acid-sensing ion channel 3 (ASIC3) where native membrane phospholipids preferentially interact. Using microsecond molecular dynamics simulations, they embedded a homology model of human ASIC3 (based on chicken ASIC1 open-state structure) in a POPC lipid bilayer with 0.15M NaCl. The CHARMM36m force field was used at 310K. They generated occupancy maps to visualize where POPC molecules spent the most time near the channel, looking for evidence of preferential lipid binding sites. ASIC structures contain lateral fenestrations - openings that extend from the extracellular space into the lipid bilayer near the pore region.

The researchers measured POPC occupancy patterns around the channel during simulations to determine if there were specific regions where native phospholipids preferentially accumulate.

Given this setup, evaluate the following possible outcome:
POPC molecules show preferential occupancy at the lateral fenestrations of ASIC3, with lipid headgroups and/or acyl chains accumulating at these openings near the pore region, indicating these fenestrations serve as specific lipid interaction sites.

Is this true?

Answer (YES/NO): YES